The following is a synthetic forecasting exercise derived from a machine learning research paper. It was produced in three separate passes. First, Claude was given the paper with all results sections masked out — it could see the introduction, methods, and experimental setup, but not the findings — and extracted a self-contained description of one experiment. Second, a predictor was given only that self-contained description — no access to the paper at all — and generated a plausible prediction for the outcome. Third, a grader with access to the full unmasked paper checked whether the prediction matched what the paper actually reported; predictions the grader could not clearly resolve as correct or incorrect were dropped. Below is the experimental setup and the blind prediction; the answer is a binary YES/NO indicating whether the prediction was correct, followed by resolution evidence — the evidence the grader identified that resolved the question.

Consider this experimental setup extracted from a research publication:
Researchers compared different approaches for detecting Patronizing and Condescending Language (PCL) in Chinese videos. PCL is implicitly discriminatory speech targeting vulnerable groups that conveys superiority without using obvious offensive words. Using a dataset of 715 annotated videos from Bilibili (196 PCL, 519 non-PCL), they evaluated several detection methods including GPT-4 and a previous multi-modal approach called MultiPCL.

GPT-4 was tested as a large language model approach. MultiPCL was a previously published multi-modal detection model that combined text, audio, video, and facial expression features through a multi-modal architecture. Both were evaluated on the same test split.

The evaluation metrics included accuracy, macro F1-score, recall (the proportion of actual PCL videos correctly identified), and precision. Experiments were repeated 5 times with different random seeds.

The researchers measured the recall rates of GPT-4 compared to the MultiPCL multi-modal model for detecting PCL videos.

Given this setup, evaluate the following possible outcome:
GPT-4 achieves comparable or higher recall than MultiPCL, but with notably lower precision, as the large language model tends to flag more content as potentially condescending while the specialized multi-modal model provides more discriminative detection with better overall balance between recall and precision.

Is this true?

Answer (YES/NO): NO